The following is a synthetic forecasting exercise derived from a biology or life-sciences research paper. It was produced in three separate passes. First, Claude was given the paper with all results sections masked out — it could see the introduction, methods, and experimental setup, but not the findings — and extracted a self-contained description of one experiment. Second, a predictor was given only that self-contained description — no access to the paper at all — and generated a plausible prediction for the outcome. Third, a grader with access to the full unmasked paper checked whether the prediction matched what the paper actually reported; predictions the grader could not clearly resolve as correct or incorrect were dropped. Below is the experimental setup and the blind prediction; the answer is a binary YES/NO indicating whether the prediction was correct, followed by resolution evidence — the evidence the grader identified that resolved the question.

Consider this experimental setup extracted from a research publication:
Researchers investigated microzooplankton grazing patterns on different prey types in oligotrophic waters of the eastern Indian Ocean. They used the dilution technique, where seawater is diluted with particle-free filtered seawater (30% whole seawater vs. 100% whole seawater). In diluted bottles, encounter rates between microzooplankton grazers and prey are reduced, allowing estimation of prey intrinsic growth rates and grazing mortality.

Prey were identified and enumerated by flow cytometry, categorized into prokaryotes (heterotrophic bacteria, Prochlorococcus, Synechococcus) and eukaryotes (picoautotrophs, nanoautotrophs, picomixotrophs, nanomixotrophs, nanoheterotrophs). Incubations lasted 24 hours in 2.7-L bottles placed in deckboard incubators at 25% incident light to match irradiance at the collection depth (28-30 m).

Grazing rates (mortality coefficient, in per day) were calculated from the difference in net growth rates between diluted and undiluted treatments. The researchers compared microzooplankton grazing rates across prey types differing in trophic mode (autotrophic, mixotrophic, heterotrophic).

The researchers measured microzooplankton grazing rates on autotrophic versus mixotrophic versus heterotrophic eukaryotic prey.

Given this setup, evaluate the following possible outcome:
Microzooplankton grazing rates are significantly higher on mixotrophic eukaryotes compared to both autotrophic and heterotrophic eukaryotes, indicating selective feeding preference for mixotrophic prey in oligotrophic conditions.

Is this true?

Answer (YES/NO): NO